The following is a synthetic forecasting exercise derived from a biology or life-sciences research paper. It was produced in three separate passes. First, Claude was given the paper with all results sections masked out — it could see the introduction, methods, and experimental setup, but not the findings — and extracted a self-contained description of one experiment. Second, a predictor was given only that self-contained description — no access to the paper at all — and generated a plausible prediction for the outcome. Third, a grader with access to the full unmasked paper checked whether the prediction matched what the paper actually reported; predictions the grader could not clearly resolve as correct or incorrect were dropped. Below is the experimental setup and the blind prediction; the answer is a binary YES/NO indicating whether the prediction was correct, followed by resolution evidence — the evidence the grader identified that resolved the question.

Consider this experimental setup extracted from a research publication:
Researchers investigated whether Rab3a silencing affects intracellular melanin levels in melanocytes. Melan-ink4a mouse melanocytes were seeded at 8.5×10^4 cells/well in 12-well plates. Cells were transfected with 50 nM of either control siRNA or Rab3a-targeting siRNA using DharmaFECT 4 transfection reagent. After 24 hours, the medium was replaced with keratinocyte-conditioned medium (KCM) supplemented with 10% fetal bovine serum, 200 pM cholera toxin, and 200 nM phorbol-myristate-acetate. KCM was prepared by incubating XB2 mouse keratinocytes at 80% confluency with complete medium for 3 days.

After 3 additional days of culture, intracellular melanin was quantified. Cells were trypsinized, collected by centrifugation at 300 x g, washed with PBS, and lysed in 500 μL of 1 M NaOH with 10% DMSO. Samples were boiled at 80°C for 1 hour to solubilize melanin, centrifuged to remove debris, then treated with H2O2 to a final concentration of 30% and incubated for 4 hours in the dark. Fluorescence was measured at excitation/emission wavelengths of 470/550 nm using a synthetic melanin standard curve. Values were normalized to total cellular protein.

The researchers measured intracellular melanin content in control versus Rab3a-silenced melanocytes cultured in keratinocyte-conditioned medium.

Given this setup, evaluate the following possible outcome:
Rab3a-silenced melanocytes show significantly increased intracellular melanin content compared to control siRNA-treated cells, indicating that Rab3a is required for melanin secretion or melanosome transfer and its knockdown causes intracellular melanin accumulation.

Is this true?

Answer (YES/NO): YES